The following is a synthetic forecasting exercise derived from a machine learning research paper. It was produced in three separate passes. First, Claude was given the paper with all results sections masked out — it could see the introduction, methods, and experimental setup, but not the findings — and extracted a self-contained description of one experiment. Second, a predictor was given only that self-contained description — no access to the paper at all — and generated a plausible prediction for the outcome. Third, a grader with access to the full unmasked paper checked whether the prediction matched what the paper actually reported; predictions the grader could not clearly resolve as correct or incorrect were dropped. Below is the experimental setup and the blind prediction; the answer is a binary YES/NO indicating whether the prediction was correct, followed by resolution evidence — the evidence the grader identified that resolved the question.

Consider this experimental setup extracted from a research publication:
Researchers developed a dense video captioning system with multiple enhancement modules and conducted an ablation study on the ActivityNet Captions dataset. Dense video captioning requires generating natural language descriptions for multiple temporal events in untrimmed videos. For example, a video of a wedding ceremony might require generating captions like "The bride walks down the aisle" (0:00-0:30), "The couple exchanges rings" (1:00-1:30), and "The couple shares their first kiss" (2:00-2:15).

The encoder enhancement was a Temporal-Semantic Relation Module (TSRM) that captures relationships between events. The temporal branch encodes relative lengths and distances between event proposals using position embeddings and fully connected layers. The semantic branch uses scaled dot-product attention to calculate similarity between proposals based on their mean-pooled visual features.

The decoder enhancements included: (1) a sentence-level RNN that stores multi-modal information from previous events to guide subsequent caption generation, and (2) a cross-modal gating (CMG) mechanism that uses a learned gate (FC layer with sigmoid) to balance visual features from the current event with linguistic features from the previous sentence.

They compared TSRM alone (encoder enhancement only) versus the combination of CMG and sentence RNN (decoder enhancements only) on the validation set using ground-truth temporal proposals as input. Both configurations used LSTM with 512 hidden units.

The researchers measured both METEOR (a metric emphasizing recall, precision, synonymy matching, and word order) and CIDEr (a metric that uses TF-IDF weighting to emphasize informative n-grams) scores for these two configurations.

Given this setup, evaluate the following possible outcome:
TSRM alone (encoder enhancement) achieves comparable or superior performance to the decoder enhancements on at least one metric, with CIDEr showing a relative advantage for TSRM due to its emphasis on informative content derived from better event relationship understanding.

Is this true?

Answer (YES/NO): YES